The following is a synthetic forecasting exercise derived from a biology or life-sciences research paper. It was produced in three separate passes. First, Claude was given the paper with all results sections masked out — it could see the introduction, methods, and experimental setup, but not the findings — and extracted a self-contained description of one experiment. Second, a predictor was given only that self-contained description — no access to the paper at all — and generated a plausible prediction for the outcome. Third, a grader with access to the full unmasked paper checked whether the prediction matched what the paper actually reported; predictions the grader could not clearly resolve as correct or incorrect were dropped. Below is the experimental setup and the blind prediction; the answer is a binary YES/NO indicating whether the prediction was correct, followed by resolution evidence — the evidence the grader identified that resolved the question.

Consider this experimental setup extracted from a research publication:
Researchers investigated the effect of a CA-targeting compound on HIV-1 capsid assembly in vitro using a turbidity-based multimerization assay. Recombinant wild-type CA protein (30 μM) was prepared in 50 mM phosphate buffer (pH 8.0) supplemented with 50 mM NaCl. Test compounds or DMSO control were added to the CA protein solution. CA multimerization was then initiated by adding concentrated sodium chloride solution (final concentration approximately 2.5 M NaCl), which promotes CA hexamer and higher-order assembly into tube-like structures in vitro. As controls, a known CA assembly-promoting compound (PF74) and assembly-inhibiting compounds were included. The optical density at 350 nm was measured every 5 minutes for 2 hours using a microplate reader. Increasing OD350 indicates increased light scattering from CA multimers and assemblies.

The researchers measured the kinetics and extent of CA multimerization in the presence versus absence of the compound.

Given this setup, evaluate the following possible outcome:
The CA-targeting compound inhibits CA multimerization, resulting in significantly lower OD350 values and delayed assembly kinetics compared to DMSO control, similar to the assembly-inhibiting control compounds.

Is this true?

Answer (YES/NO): YES